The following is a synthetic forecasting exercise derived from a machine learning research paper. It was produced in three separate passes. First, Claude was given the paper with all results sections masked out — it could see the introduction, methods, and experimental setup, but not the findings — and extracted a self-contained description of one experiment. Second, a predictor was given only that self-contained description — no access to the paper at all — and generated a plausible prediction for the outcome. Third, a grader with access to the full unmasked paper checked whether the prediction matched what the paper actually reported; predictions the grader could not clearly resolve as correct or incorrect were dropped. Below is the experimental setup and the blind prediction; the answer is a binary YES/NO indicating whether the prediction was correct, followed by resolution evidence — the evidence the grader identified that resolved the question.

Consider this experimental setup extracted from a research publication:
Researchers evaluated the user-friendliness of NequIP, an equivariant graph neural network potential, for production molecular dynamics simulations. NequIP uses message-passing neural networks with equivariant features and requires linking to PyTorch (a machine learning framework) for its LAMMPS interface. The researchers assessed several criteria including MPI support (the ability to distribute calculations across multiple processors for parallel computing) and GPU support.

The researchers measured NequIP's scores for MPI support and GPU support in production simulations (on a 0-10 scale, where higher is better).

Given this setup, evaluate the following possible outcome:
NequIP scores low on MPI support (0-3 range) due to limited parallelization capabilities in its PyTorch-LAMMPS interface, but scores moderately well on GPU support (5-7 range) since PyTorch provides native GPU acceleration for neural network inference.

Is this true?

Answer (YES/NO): YES